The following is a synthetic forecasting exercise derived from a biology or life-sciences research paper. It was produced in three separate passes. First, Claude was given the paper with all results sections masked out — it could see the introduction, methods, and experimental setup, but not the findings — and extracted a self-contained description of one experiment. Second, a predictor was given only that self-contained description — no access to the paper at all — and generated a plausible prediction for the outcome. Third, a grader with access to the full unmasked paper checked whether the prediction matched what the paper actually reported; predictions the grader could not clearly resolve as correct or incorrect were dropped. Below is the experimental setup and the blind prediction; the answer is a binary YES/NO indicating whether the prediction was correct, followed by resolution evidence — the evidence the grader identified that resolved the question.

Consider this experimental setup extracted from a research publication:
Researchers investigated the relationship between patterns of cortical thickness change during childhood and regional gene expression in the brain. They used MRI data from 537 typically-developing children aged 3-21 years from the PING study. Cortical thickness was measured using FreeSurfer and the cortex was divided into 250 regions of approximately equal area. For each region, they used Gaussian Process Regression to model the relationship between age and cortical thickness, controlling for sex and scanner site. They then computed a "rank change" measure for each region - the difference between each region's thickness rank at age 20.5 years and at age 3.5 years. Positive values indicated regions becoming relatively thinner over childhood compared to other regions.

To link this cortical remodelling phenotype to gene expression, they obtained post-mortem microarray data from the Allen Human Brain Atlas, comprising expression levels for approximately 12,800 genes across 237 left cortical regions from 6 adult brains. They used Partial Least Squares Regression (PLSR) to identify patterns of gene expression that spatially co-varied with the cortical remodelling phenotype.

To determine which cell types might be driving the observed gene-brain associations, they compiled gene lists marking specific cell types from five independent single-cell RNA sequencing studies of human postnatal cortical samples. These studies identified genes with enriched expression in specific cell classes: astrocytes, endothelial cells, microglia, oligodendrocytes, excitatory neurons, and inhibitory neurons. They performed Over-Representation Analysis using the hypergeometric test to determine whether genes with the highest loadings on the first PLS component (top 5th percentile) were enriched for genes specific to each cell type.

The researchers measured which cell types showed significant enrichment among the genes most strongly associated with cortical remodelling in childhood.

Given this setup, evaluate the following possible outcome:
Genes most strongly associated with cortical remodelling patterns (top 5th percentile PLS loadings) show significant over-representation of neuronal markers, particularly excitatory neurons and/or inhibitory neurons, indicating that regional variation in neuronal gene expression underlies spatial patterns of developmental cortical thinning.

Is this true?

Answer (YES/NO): YES